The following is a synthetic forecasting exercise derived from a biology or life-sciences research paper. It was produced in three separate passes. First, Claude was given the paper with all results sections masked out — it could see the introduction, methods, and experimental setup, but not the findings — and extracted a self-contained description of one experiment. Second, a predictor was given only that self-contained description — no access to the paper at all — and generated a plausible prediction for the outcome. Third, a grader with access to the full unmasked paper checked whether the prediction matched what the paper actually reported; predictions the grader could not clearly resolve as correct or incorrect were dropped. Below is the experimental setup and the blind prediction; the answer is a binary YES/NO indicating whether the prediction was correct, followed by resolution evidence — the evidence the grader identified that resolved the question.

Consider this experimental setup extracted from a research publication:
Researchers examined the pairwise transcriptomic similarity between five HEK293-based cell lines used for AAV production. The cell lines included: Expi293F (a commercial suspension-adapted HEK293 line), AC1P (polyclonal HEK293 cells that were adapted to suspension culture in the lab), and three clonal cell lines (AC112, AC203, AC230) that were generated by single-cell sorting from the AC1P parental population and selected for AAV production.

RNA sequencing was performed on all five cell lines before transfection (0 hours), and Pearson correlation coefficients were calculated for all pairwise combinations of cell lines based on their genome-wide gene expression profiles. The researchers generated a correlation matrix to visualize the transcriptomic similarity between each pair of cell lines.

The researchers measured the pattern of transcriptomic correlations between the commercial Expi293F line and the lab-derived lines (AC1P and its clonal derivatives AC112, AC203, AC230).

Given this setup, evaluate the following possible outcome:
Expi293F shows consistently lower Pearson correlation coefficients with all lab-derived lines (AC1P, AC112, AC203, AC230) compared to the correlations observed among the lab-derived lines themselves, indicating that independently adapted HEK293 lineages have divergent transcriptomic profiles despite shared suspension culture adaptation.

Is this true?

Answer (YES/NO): YES